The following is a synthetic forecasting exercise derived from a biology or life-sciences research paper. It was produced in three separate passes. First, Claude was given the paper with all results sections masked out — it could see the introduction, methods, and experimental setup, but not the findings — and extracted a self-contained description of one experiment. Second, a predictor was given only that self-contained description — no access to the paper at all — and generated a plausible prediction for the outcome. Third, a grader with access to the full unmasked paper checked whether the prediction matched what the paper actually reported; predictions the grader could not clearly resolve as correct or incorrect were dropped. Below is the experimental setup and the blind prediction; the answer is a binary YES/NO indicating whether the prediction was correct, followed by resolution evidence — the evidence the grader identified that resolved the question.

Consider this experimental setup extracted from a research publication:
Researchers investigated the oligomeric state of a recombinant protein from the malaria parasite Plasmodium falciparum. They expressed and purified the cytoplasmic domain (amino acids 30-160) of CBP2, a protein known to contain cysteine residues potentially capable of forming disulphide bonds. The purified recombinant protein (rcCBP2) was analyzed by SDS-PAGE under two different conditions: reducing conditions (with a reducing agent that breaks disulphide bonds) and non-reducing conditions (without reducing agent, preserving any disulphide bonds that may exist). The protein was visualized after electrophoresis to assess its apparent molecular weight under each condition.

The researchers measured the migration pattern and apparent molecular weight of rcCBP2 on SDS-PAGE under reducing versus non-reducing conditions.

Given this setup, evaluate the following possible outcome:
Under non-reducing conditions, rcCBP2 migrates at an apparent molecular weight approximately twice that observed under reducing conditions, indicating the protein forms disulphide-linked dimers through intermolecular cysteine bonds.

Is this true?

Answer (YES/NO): YES